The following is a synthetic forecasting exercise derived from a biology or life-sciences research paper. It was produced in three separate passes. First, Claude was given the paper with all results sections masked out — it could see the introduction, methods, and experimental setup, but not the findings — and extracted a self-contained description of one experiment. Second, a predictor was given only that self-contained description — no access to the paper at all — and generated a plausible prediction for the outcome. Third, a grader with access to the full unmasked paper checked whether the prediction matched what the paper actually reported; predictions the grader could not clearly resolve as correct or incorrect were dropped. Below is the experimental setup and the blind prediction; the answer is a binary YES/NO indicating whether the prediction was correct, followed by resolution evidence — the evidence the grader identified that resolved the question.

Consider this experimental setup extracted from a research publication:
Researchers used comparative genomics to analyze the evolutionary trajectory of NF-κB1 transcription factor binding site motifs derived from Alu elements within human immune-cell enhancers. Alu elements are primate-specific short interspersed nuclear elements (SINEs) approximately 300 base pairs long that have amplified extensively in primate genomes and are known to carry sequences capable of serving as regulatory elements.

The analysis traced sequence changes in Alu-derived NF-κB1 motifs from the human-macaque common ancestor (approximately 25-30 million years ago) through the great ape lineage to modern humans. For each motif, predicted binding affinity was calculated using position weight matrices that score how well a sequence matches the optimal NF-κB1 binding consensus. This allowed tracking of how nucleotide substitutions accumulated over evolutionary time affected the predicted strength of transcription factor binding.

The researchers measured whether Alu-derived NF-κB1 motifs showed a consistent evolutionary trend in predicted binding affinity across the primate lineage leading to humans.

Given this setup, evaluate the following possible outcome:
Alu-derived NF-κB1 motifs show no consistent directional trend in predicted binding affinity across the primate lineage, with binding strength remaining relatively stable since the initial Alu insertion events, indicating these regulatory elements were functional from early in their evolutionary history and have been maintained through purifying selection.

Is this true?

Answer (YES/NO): NO